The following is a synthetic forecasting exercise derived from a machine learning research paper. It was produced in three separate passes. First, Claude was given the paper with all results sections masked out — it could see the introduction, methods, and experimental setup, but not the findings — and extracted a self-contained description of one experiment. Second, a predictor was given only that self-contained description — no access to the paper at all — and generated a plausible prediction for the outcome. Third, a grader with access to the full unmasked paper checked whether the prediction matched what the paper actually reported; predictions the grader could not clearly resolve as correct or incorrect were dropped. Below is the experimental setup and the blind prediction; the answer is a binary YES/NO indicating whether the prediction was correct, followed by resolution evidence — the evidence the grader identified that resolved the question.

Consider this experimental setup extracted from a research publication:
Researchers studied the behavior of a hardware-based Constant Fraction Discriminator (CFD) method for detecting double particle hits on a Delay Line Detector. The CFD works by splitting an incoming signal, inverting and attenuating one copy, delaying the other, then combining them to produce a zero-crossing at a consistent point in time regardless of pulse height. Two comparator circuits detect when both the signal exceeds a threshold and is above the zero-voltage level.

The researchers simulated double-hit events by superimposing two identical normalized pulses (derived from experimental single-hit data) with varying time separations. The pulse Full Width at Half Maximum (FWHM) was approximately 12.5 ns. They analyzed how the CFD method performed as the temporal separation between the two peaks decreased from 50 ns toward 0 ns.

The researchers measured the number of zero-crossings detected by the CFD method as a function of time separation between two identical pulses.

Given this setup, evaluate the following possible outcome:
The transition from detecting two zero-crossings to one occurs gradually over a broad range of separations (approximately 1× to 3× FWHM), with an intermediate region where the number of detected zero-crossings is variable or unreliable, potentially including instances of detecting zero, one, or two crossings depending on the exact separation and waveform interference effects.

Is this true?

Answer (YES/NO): NO